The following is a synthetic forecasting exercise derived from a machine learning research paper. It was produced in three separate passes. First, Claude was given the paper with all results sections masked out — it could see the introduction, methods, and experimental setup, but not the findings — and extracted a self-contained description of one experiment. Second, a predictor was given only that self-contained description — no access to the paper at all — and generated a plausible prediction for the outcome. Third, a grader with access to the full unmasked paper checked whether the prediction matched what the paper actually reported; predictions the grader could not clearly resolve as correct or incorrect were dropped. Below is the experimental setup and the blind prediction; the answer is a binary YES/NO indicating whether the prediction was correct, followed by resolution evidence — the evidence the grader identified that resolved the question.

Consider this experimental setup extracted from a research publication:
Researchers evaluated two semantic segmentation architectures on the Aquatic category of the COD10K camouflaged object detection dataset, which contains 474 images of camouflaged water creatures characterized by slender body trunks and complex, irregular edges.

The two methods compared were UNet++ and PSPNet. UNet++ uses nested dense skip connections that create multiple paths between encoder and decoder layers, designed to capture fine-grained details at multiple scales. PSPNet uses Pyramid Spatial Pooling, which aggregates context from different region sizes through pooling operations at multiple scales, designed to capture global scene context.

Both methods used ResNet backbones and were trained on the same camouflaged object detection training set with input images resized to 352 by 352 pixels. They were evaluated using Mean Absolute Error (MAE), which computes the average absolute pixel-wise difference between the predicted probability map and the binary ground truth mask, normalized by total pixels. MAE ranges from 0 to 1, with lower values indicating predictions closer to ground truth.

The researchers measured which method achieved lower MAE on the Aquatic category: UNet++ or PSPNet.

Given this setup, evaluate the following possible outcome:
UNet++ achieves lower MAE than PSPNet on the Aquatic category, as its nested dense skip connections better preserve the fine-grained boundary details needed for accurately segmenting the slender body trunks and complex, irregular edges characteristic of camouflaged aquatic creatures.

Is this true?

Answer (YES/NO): NO